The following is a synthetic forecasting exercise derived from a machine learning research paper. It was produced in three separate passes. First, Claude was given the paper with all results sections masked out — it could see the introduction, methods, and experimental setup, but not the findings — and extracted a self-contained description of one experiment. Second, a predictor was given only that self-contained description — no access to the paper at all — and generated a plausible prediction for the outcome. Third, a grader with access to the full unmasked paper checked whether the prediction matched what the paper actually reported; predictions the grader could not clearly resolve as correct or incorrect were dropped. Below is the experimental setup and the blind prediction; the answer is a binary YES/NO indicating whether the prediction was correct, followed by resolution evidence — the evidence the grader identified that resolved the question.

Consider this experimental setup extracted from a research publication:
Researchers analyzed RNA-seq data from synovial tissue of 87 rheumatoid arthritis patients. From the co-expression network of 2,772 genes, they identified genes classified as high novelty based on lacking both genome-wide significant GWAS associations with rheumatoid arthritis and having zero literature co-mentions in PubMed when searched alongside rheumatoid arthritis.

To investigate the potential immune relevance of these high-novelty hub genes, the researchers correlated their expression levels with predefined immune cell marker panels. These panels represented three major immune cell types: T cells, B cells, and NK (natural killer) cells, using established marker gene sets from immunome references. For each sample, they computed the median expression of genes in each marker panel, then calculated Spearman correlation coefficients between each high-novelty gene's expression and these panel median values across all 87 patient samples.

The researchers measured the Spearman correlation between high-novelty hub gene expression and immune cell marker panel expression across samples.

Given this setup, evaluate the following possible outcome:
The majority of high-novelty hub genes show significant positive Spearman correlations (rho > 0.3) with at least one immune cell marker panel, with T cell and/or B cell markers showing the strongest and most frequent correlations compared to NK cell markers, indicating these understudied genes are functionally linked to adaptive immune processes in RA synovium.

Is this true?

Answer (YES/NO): YES